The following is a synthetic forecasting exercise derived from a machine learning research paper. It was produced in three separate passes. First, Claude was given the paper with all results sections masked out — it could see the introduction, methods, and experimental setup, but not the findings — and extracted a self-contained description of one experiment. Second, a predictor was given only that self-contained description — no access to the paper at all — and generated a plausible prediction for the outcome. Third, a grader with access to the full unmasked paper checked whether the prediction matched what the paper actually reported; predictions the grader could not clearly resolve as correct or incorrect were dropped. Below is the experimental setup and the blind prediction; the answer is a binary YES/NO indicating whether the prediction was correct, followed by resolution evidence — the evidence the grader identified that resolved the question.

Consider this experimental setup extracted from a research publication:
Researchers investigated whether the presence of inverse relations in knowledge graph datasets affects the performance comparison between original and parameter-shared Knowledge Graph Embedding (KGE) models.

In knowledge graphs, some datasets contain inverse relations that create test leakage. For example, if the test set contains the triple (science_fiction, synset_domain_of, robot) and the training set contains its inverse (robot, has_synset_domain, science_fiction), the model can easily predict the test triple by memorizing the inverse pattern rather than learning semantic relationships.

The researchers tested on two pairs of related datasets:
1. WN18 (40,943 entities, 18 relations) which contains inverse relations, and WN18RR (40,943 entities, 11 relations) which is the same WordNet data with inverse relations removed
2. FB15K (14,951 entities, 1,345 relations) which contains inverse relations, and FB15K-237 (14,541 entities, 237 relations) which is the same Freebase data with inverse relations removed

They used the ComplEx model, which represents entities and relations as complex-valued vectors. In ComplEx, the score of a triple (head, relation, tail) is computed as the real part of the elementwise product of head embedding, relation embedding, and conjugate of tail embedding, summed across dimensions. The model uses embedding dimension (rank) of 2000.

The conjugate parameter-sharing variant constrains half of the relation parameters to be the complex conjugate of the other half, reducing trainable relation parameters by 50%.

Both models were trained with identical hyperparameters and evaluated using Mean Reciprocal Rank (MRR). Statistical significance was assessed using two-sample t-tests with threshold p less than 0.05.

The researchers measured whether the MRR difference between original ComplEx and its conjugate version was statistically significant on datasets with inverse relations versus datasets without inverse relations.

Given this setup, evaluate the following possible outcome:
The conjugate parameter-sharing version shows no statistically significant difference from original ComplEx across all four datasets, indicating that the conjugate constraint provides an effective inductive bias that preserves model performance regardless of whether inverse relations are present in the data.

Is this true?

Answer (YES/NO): NO